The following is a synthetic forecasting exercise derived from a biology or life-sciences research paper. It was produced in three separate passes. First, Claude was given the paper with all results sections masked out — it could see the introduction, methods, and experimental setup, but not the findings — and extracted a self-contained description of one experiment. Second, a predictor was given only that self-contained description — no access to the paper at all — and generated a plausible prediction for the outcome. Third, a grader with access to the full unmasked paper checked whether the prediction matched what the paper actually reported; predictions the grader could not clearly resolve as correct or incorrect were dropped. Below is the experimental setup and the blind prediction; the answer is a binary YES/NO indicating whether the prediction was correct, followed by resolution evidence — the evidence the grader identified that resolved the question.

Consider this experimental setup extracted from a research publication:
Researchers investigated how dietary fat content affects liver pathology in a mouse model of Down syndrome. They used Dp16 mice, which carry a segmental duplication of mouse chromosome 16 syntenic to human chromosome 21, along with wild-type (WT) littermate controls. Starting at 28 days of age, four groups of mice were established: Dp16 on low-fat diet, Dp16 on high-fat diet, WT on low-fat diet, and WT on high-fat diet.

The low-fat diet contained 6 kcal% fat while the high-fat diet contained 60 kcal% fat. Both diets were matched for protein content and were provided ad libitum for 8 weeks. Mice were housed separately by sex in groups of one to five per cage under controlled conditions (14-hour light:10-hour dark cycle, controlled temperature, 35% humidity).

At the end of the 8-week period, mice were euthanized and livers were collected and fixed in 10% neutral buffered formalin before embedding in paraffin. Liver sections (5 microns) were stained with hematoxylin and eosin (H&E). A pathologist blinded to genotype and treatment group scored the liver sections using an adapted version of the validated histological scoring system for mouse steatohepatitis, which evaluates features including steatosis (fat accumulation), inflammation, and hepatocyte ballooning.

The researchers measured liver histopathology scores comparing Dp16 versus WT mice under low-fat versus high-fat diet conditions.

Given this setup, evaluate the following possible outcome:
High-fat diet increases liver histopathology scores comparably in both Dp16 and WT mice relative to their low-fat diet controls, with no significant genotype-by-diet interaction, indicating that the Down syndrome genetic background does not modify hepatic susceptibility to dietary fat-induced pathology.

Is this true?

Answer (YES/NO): NO